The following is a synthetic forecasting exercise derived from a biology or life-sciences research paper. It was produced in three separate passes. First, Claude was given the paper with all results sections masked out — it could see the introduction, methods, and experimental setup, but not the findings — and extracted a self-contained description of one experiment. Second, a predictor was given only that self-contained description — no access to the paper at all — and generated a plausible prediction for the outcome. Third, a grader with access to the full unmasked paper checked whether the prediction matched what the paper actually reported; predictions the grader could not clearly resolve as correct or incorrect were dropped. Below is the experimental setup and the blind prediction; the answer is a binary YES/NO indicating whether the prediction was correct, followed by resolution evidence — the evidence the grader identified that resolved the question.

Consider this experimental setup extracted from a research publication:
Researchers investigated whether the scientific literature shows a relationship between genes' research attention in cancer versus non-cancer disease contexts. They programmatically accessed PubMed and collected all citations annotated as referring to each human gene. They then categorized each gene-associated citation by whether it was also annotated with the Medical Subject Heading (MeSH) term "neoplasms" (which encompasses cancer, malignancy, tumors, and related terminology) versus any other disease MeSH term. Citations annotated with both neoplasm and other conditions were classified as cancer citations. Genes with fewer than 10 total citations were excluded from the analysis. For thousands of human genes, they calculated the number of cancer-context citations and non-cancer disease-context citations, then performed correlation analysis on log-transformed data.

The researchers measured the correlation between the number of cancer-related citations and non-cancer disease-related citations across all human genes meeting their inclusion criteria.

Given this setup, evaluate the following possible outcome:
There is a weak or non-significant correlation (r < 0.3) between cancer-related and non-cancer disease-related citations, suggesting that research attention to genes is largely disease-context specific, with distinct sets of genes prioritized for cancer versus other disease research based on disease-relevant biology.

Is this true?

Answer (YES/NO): NO